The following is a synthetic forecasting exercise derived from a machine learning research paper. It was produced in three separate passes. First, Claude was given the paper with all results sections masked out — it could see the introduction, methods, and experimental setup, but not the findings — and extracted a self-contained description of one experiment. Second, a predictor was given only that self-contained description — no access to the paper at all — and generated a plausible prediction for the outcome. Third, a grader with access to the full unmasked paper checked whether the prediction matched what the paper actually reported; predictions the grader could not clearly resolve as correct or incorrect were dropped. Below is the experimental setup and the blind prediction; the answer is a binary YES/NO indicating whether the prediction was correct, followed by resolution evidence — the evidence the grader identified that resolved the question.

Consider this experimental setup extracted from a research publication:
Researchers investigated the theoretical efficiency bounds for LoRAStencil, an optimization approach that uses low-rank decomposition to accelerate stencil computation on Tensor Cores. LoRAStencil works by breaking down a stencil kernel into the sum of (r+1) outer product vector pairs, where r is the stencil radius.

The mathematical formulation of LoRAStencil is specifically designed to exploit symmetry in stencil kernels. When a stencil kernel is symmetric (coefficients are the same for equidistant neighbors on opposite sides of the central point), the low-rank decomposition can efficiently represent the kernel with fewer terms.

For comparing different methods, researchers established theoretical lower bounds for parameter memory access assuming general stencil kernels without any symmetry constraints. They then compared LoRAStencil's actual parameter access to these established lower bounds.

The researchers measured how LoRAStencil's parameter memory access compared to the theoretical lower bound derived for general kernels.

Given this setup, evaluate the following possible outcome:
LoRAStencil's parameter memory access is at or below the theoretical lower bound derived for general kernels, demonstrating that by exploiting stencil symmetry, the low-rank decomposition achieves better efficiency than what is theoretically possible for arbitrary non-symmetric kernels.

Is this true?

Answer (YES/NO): YES